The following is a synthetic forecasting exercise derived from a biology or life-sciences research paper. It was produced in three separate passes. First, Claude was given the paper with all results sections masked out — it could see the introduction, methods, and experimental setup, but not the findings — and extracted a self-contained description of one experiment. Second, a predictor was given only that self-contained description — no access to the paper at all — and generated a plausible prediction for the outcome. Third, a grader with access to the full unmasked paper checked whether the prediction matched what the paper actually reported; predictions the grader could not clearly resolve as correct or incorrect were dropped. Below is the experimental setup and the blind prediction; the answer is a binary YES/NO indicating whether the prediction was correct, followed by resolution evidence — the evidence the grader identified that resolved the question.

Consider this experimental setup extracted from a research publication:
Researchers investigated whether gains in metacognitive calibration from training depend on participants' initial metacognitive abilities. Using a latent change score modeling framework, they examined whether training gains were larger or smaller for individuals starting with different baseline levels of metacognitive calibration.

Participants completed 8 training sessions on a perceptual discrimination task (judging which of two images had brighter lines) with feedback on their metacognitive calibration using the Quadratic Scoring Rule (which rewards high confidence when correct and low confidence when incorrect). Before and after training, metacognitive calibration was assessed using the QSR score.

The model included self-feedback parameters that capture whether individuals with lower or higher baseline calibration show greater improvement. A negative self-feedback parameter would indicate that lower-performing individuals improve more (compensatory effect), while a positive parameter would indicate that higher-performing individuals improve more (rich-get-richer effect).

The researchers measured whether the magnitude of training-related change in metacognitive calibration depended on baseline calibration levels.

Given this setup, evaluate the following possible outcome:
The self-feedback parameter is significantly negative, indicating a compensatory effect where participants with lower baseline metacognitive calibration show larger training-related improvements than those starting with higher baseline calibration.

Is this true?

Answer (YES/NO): NO